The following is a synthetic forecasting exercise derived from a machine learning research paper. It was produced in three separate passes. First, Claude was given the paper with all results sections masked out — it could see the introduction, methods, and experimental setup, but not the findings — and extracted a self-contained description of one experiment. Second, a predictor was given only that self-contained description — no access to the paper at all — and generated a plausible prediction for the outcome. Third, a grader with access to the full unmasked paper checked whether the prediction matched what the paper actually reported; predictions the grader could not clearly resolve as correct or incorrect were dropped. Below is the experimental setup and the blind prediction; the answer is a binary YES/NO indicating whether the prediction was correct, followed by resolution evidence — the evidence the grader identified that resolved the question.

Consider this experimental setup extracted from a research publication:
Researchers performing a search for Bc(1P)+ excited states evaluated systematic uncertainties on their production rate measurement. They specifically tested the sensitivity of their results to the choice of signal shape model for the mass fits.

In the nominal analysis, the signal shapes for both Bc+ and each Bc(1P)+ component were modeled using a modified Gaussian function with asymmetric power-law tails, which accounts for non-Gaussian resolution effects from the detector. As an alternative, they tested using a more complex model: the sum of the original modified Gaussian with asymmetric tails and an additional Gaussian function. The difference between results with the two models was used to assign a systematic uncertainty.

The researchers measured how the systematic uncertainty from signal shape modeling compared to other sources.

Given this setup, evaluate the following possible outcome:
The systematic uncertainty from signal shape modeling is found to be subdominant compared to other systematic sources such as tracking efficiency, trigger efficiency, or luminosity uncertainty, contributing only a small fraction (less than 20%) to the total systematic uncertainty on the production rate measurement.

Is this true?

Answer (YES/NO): YES